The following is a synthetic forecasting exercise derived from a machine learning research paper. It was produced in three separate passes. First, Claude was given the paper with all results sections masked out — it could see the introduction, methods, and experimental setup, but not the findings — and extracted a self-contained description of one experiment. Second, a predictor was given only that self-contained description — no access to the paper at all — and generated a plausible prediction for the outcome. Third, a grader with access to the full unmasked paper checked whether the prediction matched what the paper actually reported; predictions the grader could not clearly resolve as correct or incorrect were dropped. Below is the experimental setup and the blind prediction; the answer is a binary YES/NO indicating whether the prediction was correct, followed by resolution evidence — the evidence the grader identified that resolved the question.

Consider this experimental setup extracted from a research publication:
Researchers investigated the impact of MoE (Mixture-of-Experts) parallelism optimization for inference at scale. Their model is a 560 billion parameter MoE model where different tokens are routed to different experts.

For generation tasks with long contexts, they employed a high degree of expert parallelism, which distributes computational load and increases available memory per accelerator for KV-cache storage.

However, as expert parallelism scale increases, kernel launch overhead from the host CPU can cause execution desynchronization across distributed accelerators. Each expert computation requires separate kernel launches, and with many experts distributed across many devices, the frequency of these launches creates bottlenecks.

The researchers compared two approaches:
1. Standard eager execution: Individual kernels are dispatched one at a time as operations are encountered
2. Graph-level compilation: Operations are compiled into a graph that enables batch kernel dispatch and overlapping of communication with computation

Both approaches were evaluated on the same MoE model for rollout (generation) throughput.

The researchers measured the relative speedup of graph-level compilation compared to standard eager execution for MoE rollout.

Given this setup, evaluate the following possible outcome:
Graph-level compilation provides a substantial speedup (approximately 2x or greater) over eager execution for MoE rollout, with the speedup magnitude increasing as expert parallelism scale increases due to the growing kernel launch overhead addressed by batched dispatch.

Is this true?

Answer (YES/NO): NO